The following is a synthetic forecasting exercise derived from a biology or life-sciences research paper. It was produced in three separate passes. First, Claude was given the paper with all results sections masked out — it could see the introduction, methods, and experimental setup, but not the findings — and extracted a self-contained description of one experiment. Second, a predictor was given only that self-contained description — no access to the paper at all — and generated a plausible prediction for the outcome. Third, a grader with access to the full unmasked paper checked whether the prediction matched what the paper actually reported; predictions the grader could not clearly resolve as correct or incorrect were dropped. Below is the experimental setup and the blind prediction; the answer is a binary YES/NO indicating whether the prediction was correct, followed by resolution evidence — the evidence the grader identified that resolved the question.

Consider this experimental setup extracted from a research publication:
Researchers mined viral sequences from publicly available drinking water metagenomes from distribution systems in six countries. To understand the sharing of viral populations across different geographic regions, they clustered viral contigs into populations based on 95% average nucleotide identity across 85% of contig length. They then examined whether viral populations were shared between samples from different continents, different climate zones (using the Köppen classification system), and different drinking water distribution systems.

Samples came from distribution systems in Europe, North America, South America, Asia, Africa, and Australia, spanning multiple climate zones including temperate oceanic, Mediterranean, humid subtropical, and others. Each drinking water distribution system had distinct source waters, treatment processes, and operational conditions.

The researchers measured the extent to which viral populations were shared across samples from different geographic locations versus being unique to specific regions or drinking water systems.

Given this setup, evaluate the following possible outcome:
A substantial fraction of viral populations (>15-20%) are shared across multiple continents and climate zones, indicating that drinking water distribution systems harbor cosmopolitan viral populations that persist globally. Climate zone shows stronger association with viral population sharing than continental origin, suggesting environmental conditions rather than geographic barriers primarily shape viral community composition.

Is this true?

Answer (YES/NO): NO